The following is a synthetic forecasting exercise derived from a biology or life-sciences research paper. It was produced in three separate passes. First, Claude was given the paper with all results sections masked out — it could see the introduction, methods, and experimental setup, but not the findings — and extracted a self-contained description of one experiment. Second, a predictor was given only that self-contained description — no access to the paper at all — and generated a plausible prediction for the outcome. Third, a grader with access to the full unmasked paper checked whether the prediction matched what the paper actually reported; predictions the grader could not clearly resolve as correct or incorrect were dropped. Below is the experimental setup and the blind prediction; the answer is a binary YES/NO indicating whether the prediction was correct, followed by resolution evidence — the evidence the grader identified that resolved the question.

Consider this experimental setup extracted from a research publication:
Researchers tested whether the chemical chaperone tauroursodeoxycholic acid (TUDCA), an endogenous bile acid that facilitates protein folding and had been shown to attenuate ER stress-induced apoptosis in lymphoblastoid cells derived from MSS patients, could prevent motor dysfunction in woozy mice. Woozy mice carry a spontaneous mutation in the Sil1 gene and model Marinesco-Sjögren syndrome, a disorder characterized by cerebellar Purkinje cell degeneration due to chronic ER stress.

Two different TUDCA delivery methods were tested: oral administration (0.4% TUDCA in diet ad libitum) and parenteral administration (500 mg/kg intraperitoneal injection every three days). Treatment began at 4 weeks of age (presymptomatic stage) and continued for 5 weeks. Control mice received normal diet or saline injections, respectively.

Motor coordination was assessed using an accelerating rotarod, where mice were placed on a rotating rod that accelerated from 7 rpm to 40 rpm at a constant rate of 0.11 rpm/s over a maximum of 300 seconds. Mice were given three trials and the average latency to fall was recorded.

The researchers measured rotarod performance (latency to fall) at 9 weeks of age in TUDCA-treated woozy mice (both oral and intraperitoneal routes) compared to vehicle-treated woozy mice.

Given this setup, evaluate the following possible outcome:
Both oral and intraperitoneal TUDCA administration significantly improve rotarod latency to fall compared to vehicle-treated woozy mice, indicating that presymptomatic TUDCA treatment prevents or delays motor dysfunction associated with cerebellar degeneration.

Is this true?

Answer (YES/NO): NO